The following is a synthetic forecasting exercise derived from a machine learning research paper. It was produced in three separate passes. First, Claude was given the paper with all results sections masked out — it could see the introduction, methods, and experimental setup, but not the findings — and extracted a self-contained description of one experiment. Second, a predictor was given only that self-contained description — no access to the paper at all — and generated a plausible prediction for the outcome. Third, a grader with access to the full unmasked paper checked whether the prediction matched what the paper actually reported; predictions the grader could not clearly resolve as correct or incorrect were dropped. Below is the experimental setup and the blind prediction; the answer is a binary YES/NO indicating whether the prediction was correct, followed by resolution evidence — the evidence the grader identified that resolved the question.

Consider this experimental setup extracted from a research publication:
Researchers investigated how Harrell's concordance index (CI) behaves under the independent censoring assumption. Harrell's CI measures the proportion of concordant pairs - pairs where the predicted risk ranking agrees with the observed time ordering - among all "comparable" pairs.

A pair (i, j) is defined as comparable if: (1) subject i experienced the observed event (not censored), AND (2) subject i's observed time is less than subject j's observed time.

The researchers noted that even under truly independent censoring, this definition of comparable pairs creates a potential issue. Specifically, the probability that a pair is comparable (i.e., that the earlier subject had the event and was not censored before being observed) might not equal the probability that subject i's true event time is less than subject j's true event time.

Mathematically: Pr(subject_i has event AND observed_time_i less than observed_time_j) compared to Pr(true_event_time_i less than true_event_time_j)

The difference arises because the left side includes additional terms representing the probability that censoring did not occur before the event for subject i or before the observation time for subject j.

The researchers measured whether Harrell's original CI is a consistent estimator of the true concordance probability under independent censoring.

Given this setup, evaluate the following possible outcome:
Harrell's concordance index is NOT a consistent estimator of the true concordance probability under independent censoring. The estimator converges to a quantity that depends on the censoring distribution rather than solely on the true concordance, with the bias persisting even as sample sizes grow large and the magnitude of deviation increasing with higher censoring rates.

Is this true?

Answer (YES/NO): YES